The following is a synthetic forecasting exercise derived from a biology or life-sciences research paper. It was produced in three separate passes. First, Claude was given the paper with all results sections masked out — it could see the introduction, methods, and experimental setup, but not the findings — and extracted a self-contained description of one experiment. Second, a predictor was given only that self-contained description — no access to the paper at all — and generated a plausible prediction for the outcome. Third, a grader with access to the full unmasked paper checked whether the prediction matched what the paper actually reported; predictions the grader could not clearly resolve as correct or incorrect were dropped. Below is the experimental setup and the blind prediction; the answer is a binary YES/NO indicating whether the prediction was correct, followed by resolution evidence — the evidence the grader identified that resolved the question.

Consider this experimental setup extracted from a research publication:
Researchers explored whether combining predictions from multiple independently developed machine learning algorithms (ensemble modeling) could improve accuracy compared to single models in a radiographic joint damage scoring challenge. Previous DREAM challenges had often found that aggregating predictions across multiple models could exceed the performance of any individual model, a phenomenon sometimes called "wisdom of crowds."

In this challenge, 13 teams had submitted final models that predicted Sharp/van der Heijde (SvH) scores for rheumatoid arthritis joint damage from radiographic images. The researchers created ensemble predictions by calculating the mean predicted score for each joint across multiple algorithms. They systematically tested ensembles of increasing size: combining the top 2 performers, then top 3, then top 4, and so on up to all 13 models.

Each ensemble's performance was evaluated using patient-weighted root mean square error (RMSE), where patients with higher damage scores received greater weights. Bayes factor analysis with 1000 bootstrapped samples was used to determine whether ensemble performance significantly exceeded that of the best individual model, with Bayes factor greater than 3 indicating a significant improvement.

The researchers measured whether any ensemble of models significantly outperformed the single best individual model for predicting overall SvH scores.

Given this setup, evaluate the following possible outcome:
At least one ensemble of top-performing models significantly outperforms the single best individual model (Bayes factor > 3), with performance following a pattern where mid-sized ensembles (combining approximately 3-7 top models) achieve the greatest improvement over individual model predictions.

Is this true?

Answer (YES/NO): NO